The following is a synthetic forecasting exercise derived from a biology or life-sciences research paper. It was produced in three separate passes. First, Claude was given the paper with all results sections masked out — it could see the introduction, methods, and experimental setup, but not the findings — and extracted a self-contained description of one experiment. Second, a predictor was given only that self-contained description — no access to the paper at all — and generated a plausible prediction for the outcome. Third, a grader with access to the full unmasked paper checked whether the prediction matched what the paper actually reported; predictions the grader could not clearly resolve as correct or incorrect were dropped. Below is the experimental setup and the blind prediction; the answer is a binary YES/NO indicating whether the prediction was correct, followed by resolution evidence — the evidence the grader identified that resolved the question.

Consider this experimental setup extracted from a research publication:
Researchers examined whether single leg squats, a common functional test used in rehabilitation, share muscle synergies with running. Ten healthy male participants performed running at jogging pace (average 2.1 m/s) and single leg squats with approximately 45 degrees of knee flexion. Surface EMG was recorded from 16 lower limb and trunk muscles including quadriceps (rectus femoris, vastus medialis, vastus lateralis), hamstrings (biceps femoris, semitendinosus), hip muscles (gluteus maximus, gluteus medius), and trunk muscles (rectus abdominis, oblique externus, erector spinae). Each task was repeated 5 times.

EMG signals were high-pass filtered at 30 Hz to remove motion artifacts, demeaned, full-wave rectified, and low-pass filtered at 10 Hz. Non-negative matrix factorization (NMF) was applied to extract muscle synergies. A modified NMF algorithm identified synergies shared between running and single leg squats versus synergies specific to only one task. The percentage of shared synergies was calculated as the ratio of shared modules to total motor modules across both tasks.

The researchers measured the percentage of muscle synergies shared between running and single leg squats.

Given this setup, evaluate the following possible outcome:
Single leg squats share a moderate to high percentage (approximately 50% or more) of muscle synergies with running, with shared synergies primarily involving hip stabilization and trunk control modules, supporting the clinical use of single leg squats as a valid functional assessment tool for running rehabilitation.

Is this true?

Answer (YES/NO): NO